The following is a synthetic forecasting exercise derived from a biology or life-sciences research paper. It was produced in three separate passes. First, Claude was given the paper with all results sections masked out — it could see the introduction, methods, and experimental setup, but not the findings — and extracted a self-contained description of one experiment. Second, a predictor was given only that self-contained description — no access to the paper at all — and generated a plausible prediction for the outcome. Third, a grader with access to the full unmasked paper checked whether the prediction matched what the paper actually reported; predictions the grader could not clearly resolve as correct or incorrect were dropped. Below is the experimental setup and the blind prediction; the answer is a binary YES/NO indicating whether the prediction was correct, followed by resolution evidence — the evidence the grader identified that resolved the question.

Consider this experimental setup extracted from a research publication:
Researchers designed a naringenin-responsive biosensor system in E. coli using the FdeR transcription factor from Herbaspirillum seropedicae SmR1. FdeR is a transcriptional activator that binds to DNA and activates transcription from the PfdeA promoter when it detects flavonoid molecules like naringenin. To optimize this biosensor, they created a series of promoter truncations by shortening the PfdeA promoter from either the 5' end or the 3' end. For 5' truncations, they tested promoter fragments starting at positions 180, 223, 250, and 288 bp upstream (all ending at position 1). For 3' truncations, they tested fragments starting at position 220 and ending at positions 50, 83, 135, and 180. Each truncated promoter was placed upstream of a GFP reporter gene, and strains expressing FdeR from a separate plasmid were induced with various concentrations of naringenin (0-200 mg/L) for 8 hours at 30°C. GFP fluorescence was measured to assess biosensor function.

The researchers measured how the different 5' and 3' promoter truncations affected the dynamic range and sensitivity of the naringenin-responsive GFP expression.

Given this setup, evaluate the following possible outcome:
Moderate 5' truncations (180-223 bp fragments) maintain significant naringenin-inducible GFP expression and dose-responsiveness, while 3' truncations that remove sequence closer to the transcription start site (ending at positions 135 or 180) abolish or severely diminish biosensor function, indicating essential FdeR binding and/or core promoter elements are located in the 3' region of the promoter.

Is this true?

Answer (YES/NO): NO